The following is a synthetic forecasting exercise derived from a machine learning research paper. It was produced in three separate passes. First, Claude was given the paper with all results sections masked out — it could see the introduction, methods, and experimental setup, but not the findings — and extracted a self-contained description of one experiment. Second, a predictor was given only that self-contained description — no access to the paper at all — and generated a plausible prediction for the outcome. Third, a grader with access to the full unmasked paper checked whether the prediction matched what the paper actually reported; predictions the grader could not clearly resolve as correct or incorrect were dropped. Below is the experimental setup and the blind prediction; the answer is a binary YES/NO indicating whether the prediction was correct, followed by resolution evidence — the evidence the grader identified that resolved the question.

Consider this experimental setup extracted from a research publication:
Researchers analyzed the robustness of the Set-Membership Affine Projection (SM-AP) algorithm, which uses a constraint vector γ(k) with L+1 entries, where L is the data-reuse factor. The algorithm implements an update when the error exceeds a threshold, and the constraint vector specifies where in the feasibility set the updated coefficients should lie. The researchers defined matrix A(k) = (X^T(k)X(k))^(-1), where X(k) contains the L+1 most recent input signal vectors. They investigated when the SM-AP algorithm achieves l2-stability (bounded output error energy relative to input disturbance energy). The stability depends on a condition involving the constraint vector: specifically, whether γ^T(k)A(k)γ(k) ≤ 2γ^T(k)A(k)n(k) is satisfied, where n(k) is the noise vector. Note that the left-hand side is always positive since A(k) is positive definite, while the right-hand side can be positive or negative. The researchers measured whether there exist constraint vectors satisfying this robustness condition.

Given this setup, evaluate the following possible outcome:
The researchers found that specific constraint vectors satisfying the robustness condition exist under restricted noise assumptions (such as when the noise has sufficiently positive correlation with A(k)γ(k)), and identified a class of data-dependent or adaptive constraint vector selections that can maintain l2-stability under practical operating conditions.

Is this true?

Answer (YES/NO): NO